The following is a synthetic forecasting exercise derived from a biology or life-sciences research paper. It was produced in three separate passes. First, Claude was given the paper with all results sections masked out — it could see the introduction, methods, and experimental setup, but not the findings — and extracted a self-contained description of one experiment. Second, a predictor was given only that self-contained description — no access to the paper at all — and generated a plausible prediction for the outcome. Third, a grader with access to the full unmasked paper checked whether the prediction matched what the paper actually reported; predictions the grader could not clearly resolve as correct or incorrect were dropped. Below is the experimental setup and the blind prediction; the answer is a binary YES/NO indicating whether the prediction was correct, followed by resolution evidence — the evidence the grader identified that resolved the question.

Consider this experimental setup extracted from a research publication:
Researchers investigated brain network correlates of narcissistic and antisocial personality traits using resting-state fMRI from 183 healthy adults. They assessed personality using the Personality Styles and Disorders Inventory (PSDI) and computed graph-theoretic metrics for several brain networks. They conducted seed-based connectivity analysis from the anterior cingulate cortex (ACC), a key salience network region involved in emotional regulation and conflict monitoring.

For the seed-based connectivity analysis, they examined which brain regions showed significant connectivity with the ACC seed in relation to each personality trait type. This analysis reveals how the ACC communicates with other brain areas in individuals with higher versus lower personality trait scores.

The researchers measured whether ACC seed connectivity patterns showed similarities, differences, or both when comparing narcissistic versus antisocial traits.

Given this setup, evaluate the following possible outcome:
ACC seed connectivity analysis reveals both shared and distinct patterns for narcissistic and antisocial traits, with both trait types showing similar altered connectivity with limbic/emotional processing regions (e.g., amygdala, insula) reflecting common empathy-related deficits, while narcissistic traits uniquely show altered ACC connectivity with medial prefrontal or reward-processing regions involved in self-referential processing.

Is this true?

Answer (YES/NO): NO